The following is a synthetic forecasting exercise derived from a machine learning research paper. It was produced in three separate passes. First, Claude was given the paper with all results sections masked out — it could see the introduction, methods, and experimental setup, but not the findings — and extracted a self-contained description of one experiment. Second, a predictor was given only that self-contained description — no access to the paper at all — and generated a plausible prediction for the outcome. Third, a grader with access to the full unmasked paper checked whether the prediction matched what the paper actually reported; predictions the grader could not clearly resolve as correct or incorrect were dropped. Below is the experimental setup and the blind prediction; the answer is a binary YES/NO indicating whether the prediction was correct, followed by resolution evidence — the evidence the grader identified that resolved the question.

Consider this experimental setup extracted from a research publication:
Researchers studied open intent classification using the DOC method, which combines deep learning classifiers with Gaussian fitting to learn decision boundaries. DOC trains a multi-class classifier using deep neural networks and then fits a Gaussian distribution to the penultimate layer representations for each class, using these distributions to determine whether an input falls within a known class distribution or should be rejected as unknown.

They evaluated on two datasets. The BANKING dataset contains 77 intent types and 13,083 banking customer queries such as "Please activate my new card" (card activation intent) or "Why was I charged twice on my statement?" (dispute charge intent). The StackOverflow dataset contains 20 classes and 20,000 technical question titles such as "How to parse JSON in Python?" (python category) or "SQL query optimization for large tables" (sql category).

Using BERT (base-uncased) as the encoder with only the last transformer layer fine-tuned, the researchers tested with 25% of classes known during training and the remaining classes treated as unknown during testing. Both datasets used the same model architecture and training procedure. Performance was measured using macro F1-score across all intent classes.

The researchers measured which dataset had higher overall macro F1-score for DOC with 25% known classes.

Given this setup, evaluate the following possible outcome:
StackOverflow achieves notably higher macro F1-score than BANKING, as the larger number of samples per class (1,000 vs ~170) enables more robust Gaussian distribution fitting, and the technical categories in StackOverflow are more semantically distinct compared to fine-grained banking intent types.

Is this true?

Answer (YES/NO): NO